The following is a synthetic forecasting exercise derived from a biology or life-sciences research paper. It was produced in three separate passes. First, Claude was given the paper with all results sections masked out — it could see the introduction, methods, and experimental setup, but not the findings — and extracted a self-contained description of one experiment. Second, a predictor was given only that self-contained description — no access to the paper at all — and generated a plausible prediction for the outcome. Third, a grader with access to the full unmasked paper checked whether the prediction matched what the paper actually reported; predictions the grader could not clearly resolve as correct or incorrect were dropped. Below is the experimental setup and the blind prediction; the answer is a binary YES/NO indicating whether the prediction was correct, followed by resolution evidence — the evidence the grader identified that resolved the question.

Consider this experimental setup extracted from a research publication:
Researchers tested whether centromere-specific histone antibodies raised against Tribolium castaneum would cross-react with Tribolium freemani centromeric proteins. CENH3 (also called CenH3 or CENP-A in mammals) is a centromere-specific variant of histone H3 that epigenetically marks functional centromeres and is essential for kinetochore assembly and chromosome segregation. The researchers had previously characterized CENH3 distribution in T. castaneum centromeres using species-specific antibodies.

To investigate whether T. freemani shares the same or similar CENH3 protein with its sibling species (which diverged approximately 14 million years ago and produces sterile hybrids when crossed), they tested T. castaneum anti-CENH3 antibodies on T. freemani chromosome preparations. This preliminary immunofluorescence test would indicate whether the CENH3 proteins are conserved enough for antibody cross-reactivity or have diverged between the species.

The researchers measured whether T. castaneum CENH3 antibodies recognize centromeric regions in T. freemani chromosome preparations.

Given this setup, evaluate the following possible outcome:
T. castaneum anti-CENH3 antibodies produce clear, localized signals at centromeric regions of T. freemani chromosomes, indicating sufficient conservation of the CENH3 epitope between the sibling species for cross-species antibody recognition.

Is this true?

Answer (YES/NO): NO